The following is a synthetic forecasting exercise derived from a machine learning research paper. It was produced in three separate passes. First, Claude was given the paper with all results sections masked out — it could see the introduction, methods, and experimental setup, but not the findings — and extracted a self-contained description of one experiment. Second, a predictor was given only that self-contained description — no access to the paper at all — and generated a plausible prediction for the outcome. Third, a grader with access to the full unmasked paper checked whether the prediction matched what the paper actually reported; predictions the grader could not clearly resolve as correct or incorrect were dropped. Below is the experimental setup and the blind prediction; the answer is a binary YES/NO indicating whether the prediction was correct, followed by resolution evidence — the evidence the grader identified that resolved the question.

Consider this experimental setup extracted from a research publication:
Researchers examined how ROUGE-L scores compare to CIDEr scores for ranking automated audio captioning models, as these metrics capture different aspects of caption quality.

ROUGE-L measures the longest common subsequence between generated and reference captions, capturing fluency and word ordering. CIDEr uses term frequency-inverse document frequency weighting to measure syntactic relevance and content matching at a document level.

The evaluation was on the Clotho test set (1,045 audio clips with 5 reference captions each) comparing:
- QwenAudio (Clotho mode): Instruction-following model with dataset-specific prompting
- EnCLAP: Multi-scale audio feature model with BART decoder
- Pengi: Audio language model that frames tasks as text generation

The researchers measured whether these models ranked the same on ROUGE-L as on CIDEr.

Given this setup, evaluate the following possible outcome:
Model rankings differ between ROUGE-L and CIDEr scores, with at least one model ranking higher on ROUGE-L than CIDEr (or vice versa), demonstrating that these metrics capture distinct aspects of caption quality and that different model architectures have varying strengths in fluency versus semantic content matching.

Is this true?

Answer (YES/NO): YES